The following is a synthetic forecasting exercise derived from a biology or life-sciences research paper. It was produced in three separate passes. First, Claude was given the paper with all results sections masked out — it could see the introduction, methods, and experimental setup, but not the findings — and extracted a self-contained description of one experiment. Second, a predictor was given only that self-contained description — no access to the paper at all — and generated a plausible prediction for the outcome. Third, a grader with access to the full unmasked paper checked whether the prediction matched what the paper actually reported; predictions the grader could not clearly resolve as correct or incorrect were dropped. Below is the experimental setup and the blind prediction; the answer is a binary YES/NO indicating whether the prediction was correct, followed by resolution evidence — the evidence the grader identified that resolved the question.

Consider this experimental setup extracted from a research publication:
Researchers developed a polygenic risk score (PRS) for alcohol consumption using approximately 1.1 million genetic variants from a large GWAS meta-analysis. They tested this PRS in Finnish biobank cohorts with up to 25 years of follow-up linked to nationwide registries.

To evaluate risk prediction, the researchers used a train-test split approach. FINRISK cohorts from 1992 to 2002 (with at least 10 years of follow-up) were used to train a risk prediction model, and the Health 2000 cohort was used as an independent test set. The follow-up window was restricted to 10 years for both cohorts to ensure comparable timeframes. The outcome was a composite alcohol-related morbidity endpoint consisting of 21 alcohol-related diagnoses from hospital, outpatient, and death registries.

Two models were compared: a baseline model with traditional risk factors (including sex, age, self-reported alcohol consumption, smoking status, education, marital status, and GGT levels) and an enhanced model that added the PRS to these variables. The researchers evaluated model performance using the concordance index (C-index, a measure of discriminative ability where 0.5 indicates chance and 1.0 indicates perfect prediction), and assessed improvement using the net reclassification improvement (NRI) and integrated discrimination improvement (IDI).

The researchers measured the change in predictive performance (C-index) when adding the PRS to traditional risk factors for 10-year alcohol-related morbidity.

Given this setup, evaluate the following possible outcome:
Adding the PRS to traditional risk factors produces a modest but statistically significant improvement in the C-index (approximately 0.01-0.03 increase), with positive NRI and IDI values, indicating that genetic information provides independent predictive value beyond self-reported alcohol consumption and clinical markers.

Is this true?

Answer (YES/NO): NO